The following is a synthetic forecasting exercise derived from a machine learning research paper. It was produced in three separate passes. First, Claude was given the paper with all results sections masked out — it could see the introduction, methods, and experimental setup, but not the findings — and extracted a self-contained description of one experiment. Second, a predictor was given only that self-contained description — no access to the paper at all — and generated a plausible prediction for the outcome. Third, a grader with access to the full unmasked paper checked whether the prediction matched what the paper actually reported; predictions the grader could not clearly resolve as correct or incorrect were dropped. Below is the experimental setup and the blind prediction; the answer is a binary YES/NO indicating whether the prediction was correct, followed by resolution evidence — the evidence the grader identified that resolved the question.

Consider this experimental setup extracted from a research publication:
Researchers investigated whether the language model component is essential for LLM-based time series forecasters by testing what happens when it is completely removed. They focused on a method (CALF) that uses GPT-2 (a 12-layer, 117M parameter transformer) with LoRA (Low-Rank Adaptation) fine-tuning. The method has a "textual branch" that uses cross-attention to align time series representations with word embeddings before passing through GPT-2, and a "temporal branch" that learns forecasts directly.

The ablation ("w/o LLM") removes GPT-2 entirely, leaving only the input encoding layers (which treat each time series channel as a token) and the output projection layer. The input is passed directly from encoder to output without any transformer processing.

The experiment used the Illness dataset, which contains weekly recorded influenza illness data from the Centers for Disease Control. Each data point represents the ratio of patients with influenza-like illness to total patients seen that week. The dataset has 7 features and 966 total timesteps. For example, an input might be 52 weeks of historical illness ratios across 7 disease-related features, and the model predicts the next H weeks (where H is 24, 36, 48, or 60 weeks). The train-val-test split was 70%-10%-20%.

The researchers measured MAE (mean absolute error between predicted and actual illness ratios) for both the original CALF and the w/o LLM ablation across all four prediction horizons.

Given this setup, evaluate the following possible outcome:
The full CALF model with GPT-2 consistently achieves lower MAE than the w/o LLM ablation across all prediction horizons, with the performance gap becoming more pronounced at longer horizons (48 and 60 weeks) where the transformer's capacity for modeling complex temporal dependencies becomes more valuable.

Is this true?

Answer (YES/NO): NO